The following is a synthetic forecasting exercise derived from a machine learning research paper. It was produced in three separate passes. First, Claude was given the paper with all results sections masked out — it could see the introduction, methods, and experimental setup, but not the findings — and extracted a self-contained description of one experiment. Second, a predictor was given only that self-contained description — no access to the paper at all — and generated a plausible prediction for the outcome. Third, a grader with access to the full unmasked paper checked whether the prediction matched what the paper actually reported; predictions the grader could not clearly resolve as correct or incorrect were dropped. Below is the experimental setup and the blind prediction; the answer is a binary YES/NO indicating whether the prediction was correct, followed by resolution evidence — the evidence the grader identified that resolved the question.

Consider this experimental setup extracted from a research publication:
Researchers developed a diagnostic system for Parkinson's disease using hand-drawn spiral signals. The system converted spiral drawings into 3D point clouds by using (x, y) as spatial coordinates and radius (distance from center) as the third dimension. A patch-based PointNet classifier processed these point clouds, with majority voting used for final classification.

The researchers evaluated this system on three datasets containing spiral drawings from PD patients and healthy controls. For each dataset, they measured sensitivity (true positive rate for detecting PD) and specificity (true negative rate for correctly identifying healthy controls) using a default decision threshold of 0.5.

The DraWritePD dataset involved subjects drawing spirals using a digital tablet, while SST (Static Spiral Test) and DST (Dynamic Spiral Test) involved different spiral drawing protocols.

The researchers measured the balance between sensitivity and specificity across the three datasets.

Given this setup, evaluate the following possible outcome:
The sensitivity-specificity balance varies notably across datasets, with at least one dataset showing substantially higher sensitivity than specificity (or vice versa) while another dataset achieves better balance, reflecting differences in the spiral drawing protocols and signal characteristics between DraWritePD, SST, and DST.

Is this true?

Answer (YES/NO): YES